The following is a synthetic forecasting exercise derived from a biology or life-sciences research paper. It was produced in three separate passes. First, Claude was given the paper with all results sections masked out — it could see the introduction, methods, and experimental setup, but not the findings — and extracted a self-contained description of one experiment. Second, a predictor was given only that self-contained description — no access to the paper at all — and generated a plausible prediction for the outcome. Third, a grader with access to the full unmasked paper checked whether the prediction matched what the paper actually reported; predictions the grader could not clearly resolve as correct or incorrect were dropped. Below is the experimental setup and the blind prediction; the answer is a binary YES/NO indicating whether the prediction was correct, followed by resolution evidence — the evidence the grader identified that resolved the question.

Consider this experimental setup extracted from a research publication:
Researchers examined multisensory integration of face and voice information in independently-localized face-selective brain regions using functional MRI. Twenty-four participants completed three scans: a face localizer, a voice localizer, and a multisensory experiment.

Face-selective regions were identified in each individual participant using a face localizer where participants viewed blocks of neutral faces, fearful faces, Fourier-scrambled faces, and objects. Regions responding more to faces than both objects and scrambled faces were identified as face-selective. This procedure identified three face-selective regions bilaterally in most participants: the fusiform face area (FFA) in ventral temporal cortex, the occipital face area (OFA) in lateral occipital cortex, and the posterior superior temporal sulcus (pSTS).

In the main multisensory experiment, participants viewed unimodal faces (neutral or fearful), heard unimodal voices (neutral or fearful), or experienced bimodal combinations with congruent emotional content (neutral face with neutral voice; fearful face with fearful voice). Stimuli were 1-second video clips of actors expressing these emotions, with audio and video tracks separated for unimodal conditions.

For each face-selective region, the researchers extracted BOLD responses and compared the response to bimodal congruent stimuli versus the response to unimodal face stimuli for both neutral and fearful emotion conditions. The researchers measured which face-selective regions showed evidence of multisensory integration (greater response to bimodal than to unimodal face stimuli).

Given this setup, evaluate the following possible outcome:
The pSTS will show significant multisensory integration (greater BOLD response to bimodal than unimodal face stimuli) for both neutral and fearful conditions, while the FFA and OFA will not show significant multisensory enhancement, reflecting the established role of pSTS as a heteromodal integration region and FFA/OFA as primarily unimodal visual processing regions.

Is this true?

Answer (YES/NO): NO